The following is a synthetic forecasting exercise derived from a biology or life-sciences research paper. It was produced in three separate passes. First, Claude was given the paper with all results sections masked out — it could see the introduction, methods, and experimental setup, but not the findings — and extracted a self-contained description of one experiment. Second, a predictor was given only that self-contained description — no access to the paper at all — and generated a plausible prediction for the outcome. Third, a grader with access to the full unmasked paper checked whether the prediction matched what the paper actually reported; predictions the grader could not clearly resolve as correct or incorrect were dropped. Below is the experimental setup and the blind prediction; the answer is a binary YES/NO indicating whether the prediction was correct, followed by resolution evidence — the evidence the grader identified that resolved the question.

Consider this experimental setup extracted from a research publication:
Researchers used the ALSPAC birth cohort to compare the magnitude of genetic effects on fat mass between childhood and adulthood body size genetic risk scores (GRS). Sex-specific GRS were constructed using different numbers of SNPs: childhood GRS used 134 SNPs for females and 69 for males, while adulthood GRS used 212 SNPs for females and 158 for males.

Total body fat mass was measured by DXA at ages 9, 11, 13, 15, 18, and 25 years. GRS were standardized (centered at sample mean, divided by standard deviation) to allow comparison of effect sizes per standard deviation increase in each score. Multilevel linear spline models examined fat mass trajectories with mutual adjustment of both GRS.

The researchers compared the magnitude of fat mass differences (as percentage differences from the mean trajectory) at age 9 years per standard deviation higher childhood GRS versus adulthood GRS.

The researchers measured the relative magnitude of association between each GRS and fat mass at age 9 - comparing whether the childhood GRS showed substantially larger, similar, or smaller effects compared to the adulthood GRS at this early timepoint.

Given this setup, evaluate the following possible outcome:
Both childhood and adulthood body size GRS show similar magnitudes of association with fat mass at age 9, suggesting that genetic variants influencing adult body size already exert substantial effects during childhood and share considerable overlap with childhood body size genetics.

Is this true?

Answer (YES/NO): NO